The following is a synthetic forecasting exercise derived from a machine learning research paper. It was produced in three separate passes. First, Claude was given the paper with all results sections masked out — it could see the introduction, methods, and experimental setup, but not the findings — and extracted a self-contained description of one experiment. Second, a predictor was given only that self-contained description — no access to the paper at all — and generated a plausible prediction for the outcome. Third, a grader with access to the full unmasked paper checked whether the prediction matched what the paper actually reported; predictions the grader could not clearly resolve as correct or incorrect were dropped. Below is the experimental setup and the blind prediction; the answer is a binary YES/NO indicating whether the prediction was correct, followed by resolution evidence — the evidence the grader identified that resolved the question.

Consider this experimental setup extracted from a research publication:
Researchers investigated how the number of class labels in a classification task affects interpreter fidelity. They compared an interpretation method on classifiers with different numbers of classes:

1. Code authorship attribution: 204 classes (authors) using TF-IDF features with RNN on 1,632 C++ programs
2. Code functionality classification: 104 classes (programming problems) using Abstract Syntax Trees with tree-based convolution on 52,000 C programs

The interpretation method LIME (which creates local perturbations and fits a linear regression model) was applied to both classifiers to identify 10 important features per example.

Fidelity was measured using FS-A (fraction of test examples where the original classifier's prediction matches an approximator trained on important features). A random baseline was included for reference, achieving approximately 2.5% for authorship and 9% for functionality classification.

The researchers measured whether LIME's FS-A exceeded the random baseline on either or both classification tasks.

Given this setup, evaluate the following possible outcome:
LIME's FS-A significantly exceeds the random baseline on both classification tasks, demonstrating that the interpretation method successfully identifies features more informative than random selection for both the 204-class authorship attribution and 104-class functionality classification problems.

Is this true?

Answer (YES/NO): NO